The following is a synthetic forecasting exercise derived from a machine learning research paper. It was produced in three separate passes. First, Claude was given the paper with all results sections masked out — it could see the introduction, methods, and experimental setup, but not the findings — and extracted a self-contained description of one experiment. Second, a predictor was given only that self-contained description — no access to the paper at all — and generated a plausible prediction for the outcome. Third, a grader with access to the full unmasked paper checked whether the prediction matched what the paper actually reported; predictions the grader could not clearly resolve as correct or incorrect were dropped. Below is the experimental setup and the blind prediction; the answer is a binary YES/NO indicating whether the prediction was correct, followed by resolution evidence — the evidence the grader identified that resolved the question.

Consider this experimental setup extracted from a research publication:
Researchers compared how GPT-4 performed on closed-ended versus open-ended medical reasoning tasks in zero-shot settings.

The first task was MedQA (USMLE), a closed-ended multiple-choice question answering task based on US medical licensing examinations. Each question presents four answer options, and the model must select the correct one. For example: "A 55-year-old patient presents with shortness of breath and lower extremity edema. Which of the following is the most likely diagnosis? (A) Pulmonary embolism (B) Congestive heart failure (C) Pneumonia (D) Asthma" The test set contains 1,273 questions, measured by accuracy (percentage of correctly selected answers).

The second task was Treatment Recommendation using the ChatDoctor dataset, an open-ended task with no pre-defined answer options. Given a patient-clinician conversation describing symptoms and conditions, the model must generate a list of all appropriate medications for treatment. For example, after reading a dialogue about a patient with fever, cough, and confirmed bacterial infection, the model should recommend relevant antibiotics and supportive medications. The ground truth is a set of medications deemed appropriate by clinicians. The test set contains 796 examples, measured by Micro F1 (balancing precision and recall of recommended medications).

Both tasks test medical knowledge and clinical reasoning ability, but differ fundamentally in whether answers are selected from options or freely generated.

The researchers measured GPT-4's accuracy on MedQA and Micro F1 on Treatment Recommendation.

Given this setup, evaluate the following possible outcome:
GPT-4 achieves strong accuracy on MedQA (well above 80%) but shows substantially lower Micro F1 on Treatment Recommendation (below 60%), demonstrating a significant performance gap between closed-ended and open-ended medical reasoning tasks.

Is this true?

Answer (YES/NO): NO